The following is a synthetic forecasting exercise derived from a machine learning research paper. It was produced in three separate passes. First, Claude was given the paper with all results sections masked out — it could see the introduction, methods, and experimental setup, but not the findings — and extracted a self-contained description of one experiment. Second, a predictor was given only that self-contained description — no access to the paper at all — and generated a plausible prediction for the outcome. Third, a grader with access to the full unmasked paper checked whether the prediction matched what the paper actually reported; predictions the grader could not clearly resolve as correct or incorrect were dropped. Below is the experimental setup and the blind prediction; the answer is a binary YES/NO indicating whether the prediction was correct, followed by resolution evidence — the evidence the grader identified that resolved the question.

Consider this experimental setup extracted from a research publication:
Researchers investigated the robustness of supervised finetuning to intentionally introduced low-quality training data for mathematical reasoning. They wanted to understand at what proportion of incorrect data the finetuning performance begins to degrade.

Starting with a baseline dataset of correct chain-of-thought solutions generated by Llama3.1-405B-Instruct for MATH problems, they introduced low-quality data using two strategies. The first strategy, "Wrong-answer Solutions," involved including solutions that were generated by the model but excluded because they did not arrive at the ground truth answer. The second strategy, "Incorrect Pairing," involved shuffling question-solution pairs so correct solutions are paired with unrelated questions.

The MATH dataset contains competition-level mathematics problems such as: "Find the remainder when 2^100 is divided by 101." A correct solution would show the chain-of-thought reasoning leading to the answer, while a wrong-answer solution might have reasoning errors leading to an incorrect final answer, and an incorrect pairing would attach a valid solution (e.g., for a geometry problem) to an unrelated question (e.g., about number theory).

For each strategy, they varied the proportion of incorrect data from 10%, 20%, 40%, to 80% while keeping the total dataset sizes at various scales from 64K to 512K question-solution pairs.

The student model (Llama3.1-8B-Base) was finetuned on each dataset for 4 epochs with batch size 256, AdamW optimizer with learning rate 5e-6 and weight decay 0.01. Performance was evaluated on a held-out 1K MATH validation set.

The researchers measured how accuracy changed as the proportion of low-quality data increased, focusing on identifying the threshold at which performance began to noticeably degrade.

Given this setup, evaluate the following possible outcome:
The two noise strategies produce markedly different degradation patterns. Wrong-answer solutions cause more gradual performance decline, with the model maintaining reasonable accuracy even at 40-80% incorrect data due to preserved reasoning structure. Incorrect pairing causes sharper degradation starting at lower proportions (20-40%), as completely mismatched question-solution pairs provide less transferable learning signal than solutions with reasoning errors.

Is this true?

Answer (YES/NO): NO